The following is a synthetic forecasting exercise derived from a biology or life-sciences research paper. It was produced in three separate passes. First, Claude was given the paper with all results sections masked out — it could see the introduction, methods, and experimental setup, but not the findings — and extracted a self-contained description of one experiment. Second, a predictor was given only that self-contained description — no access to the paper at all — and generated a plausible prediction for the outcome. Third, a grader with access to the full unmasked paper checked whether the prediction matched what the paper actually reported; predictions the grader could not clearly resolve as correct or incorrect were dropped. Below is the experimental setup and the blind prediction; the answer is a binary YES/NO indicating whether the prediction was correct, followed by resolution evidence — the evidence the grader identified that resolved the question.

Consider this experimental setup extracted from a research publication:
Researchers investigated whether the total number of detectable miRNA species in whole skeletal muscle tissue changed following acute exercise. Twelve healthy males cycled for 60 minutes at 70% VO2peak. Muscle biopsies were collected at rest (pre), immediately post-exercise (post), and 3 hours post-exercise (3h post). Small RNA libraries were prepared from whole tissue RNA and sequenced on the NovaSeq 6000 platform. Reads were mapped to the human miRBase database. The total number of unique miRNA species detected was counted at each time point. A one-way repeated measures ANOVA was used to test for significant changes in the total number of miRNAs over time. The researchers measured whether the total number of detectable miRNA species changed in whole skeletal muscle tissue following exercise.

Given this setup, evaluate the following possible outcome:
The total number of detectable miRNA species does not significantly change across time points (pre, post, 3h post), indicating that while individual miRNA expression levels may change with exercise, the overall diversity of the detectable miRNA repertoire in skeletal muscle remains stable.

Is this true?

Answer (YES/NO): YES